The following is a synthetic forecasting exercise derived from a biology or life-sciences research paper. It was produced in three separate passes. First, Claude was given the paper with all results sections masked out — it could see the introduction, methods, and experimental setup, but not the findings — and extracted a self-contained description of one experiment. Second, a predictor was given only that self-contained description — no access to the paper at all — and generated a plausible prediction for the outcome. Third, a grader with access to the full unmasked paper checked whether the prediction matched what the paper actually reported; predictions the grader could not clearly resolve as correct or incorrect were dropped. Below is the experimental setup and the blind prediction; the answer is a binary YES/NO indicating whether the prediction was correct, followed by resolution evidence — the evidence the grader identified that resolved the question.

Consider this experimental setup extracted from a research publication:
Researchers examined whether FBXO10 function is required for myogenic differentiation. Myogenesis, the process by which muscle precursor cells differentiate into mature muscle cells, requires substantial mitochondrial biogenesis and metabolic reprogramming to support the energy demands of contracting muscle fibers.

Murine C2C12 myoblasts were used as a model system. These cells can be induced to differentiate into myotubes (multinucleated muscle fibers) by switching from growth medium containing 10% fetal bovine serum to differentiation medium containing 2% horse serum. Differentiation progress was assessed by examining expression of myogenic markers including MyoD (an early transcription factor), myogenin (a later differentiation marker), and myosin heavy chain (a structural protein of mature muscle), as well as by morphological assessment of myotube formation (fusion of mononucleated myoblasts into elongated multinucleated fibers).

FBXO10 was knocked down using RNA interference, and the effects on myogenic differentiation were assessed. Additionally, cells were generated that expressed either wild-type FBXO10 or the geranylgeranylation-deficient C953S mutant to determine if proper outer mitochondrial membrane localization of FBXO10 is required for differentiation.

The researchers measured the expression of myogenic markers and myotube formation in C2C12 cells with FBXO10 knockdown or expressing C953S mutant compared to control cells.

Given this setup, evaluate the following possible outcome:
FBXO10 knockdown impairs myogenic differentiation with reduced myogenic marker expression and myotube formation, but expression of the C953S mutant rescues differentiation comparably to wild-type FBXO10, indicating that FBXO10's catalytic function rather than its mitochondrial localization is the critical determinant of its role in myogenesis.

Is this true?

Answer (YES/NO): NO